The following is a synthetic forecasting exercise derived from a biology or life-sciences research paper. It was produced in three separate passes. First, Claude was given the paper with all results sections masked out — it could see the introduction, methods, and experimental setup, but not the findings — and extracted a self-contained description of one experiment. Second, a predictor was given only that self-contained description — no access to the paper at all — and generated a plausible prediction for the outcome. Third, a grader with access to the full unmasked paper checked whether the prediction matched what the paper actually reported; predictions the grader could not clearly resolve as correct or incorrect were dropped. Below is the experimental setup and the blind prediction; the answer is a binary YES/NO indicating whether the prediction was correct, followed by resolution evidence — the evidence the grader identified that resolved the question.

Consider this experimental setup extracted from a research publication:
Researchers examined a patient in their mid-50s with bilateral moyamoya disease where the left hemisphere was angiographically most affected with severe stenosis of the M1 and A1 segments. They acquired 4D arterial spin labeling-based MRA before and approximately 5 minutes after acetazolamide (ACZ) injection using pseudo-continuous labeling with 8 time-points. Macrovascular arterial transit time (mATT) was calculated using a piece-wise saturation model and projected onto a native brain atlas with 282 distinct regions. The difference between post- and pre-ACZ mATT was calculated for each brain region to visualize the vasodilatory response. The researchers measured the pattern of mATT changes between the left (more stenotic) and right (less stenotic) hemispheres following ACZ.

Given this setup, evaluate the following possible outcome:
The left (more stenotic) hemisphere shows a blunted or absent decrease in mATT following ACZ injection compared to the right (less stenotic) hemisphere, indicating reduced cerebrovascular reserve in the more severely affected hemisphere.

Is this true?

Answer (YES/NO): NO